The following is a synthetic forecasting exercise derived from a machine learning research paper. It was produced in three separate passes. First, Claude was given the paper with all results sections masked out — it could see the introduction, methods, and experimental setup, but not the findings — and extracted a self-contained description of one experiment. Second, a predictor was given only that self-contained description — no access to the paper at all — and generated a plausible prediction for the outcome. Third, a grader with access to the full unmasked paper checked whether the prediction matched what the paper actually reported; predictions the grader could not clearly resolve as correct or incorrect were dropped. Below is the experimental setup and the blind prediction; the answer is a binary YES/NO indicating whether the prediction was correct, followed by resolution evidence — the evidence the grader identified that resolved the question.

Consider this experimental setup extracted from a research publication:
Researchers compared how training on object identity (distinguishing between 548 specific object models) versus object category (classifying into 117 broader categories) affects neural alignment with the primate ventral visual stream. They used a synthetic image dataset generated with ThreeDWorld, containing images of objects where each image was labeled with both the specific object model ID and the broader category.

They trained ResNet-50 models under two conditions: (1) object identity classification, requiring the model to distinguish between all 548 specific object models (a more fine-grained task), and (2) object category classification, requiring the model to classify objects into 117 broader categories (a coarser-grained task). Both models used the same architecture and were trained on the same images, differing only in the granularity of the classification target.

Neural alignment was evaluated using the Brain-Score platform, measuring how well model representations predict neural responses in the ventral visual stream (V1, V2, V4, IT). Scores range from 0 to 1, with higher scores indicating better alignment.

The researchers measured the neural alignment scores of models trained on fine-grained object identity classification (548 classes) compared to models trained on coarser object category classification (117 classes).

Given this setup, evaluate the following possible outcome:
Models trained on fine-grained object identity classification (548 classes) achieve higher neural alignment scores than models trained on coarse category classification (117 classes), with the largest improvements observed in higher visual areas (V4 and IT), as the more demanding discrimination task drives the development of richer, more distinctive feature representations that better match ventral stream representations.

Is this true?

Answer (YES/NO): NO